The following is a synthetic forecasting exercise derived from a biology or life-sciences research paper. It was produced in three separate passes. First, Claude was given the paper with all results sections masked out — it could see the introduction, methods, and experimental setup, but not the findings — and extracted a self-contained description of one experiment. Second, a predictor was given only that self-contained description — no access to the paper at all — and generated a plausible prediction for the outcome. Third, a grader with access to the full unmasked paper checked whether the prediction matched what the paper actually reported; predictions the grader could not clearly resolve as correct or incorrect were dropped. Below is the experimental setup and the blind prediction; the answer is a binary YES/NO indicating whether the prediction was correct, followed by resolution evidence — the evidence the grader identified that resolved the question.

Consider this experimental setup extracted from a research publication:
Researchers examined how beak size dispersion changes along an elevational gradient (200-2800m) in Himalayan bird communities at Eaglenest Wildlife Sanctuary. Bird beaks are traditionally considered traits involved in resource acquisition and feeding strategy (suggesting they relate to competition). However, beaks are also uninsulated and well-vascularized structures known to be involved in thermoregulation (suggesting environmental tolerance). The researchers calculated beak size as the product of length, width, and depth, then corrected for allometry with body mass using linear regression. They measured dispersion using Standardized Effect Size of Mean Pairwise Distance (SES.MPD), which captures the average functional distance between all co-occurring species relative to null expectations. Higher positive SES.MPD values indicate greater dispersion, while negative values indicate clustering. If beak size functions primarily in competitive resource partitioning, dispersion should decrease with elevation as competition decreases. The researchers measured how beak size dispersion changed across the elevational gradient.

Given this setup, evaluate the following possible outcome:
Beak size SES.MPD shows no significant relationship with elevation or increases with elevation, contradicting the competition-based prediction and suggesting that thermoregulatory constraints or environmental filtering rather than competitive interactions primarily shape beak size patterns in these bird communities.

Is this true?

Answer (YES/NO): NO